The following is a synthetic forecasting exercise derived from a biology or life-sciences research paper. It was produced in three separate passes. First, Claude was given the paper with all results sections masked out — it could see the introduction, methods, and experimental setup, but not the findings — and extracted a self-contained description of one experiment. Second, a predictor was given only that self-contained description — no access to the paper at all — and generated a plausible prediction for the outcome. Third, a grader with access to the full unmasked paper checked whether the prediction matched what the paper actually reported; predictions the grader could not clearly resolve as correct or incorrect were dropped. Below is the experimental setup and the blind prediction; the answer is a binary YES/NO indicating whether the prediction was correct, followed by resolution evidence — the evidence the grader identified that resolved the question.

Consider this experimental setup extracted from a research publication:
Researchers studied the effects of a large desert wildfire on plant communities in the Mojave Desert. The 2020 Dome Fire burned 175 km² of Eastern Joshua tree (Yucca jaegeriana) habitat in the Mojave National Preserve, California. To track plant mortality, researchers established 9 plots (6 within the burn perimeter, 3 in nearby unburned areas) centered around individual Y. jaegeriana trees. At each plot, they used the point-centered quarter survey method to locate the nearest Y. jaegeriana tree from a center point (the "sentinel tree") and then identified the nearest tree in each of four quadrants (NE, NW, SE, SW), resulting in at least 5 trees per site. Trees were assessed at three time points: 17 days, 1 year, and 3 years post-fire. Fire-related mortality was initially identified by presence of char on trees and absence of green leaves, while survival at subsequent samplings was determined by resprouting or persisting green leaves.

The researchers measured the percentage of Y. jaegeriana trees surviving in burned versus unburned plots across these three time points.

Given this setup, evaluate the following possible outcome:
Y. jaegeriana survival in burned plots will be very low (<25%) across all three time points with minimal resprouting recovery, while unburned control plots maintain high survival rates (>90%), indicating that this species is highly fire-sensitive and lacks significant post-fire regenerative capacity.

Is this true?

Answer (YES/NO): NO